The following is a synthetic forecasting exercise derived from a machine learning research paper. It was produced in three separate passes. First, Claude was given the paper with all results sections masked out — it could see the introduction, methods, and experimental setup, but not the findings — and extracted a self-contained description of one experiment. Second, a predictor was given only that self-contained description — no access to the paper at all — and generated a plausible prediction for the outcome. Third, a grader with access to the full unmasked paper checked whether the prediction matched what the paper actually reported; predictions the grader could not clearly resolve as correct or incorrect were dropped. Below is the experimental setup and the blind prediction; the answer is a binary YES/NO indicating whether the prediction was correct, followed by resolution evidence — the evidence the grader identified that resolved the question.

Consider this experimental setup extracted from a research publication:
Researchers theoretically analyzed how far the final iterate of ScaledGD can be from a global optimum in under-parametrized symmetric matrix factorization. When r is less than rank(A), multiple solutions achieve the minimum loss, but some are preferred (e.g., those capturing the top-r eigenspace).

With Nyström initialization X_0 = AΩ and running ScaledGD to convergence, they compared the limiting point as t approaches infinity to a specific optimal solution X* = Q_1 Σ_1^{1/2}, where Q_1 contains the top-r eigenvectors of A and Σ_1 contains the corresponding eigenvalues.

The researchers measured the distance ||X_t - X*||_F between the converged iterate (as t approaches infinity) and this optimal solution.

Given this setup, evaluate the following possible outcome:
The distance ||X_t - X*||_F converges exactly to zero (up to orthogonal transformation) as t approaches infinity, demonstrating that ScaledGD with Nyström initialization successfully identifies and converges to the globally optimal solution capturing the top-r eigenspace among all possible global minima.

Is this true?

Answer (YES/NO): NO